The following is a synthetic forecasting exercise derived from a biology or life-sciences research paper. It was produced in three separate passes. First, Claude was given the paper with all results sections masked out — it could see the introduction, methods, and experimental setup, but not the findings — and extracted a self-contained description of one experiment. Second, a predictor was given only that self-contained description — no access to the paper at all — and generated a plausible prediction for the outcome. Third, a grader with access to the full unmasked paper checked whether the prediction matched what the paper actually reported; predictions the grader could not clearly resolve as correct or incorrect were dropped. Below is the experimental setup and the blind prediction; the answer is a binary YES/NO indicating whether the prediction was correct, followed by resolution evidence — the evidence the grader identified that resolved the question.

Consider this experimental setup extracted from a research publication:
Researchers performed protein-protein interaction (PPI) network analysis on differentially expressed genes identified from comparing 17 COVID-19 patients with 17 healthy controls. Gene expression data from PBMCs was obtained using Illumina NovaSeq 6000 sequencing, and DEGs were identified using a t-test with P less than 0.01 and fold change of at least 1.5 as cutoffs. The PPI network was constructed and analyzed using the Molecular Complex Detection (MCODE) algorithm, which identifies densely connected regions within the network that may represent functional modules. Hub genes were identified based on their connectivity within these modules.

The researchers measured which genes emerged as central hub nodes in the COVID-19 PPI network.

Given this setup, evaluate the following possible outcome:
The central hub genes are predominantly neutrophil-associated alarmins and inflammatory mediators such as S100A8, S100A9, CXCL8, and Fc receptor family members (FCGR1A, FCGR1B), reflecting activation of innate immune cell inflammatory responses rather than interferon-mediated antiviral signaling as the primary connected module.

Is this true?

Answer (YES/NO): NO